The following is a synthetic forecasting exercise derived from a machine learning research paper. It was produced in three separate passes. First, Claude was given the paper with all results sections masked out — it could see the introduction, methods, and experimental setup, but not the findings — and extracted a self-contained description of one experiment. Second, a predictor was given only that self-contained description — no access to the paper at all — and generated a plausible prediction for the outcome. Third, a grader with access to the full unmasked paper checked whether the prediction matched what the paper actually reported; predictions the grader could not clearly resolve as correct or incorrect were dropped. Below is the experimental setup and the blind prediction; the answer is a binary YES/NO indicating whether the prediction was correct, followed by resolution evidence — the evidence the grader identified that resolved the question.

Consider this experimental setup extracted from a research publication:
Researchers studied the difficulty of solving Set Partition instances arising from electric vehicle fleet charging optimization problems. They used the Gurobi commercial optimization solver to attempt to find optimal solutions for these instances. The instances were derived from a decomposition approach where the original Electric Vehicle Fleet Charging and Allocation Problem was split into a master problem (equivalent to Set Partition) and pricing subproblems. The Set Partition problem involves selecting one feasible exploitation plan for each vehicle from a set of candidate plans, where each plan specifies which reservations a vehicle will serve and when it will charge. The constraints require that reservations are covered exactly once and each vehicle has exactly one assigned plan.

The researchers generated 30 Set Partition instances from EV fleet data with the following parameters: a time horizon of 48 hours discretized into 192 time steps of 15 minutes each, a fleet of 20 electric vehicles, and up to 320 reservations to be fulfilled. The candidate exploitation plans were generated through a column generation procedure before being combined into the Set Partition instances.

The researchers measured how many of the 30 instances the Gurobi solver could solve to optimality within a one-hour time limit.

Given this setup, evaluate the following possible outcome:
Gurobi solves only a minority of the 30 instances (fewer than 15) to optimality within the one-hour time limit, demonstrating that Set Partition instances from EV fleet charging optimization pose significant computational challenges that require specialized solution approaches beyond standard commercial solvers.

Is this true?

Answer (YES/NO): NO